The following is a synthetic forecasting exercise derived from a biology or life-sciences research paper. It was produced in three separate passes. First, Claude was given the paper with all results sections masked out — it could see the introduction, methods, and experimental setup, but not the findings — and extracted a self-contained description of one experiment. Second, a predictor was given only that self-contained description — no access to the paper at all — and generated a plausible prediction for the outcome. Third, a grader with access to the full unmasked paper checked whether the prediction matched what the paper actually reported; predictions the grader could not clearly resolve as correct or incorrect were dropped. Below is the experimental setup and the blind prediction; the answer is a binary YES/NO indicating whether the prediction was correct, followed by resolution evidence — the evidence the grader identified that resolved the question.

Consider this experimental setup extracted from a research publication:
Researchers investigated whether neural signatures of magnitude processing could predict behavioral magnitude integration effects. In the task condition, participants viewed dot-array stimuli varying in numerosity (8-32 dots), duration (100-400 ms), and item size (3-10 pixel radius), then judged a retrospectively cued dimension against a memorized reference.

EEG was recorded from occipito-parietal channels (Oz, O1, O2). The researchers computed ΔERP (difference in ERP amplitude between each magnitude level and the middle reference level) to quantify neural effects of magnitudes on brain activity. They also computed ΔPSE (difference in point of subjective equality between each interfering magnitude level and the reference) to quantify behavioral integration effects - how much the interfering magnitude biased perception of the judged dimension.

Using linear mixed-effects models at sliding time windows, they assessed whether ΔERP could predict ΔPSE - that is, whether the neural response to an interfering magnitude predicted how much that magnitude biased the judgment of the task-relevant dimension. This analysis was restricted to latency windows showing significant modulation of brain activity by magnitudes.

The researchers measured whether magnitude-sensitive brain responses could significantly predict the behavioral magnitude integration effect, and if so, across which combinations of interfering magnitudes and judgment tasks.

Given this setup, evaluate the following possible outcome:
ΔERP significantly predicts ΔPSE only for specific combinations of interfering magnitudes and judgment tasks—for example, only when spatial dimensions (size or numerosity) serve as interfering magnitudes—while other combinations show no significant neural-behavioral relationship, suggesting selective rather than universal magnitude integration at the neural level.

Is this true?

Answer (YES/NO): NO